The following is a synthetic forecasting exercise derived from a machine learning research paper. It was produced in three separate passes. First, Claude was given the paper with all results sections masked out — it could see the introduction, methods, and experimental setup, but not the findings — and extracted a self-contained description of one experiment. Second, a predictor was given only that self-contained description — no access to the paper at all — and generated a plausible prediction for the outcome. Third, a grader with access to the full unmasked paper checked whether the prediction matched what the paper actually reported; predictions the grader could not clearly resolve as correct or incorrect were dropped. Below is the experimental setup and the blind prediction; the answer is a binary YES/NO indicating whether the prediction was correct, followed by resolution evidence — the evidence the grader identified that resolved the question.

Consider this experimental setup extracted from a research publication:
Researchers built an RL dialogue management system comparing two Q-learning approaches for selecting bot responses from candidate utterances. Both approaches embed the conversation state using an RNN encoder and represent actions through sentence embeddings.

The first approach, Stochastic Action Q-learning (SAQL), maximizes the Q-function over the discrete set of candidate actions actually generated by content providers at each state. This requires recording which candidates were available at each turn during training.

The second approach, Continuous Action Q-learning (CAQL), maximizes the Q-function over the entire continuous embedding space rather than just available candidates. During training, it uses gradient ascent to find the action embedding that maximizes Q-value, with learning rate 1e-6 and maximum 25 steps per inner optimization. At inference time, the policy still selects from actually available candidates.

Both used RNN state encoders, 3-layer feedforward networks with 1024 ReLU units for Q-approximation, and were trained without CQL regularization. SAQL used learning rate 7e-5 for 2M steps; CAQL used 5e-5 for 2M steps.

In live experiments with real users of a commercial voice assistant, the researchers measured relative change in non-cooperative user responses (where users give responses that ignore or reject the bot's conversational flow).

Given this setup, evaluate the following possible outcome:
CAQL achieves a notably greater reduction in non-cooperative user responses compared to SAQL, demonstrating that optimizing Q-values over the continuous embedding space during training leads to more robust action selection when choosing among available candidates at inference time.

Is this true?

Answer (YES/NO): NO